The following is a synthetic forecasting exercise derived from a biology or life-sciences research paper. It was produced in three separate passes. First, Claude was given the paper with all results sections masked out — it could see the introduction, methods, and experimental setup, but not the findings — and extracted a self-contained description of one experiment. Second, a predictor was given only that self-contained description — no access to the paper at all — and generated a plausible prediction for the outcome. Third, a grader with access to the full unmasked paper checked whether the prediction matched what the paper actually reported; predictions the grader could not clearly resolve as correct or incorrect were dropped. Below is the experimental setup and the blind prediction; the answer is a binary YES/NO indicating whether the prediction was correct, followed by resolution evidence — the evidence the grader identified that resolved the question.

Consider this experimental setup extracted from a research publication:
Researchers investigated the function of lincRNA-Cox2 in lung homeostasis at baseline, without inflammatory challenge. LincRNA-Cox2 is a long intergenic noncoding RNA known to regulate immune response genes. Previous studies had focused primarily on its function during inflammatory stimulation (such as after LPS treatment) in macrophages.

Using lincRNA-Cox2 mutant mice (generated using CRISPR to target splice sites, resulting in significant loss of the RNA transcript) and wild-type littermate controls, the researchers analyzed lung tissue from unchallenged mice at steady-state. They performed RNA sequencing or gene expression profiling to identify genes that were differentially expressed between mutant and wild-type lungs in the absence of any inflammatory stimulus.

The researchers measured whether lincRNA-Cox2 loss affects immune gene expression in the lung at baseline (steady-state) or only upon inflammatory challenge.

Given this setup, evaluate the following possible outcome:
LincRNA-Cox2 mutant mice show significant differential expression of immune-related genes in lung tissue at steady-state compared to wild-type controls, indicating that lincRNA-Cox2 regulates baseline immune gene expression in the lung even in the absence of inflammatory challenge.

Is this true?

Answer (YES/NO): YES